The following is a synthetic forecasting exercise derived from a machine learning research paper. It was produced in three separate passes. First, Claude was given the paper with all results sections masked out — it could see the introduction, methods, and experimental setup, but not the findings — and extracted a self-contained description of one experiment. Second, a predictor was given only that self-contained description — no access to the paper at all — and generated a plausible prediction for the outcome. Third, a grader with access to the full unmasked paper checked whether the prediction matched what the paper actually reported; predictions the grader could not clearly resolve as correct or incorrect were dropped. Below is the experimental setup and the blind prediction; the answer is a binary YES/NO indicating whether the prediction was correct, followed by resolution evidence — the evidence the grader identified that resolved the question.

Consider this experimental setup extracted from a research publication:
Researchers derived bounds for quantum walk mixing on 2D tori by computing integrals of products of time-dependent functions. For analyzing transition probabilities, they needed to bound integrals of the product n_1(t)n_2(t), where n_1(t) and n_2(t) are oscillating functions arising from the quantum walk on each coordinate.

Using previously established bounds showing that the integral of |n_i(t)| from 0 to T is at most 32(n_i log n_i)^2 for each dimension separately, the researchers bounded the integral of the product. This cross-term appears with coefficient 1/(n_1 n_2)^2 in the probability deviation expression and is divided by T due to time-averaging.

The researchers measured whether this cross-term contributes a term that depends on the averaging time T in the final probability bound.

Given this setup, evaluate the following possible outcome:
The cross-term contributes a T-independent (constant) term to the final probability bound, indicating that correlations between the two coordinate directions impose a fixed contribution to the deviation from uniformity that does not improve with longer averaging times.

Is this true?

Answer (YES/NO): NO